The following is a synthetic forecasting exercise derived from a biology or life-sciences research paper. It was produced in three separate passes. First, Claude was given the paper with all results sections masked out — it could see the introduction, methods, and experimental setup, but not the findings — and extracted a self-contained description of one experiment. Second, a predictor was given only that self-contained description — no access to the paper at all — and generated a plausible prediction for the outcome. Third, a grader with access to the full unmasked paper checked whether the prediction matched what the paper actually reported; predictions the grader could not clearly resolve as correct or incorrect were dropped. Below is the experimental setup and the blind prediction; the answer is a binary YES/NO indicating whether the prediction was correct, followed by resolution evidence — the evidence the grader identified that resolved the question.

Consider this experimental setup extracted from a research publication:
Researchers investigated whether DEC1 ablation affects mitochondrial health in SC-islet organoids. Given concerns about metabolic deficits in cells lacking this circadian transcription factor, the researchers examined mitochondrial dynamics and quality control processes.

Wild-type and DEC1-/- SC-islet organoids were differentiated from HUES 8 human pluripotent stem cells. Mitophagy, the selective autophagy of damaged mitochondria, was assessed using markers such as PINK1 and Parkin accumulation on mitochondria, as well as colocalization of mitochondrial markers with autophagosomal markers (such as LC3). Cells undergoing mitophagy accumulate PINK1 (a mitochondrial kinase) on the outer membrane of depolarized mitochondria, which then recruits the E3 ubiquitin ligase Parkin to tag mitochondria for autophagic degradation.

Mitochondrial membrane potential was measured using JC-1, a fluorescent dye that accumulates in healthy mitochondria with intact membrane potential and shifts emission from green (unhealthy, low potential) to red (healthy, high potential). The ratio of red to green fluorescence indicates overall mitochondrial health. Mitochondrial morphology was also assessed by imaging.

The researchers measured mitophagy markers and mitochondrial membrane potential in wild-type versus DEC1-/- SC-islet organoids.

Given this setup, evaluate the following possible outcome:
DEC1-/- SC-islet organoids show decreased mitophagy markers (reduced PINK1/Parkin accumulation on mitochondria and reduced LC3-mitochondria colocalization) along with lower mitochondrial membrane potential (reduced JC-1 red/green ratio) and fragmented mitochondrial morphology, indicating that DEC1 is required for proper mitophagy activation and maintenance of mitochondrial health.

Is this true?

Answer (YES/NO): NO